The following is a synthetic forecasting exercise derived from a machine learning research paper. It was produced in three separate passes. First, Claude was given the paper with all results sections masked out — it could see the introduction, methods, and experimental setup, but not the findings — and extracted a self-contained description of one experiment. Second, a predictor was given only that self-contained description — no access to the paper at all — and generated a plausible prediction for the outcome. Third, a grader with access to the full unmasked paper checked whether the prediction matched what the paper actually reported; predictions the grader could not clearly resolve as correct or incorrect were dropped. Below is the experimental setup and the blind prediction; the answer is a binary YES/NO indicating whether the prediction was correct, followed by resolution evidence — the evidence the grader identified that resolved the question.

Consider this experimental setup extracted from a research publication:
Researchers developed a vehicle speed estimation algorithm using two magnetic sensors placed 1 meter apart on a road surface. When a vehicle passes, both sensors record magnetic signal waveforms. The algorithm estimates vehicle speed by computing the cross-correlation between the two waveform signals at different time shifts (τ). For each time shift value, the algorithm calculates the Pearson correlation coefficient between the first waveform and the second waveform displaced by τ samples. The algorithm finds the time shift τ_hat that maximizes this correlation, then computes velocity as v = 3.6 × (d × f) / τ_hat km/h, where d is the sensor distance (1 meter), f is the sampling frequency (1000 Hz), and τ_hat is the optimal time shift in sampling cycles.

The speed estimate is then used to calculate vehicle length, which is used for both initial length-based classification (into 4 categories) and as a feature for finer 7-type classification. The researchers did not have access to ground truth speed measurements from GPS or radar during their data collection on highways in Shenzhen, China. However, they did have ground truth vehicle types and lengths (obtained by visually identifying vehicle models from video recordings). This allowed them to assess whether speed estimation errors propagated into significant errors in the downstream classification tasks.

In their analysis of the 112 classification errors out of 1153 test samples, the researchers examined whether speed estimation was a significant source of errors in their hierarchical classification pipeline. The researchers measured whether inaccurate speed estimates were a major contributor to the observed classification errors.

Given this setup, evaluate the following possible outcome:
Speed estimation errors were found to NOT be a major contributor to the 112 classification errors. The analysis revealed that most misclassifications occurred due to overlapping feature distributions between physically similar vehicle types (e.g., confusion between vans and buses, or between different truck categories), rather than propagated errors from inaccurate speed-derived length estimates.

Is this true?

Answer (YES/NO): YES